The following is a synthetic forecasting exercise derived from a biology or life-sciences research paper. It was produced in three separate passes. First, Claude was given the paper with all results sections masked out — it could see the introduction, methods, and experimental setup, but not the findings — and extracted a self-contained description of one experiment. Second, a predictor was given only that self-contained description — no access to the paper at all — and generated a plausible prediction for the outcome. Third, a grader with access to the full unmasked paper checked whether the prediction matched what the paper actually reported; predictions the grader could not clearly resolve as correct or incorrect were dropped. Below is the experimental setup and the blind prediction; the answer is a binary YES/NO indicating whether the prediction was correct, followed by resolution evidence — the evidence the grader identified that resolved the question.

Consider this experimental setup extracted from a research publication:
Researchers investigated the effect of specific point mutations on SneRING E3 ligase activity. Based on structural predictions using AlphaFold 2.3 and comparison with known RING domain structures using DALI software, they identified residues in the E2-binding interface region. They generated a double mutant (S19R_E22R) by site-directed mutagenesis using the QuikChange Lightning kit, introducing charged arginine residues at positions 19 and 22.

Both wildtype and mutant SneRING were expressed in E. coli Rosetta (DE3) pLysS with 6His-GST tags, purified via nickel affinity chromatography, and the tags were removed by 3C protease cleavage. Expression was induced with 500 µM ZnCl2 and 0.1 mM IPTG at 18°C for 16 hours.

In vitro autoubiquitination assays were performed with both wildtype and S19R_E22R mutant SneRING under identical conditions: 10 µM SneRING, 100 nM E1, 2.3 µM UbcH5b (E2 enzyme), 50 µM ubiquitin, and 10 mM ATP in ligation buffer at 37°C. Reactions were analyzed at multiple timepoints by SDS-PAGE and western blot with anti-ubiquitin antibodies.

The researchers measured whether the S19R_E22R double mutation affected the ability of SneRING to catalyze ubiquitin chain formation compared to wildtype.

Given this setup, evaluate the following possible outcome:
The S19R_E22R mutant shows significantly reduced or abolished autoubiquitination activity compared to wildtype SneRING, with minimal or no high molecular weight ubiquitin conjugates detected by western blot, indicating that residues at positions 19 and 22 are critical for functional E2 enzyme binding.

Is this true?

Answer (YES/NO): YES